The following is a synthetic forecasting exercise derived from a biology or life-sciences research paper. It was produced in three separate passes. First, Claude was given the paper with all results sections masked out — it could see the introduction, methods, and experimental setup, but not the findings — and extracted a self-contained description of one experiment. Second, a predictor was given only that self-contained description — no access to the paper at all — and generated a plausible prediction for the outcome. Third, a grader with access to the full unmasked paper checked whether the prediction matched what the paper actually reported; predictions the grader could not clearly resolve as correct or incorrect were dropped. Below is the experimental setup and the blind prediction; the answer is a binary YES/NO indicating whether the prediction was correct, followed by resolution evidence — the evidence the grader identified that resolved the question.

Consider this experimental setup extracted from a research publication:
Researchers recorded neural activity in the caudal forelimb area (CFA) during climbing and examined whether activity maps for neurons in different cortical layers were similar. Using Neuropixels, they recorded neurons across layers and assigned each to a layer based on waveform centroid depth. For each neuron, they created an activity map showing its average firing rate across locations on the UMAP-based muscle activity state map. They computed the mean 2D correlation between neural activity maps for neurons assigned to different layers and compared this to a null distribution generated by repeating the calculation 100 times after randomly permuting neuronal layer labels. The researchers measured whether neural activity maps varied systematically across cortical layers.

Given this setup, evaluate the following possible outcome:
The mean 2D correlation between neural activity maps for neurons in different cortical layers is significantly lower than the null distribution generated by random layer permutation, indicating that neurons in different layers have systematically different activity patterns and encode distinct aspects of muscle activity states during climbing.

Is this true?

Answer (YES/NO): NO